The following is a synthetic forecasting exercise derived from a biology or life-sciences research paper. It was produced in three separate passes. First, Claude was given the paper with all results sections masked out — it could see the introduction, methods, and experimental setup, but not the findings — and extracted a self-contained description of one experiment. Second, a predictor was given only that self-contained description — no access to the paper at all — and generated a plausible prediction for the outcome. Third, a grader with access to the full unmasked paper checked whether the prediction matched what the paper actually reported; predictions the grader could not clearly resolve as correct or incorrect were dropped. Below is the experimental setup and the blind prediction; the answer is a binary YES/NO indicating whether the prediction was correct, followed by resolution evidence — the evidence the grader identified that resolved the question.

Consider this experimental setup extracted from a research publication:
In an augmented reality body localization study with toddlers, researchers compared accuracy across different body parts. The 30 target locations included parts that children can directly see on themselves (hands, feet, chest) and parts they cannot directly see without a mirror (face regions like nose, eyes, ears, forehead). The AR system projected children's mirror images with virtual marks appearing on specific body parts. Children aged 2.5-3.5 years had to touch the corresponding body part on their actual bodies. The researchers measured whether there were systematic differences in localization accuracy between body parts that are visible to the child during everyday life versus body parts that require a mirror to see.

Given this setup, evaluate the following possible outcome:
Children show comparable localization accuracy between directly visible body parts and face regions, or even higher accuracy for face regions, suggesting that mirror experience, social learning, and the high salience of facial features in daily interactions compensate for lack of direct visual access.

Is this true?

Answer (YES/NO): YES